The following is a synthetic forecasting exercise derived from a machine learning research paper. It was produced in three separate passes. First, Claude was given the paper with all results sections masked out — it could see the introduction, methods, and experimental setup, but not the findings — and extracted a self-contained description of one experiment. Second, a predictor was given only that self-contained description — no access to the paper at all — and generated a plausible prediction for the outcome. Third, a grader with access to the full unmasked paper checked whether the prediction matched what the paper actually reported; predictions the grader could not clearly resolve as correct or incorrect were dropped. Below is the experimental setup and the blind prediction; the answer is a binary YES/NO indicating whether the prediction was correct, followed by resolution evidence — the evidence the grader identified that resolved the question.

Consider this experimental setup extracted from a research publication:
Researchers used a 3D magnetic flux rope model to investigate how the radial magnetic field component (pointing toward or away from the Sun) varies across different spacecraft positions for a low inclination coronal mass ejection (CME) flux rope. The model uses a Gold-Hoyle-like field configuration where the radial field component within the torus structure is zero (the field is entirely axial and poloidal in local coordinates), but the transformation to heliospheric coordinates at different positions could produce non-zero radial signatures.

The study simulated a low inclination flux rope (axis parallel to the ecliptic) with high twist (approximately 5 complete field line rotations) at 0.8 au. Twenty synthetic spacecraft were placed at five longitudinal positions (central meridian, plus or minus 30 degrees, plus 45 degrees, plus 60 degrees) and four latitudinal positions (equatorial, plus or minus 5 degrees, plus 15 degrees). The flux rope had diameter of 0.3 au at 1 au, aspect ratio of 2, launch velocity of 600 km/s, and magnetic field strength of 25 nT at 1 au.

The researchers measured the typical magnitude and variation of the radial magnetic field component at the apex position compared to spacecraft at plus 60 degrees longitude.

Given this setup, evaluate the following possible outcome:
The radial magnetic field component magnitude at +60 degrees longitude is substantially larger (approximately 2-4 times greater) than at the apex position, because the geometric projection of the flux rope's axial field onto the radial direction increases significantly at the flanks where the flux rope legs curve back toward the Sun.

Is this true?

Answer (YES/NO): NO